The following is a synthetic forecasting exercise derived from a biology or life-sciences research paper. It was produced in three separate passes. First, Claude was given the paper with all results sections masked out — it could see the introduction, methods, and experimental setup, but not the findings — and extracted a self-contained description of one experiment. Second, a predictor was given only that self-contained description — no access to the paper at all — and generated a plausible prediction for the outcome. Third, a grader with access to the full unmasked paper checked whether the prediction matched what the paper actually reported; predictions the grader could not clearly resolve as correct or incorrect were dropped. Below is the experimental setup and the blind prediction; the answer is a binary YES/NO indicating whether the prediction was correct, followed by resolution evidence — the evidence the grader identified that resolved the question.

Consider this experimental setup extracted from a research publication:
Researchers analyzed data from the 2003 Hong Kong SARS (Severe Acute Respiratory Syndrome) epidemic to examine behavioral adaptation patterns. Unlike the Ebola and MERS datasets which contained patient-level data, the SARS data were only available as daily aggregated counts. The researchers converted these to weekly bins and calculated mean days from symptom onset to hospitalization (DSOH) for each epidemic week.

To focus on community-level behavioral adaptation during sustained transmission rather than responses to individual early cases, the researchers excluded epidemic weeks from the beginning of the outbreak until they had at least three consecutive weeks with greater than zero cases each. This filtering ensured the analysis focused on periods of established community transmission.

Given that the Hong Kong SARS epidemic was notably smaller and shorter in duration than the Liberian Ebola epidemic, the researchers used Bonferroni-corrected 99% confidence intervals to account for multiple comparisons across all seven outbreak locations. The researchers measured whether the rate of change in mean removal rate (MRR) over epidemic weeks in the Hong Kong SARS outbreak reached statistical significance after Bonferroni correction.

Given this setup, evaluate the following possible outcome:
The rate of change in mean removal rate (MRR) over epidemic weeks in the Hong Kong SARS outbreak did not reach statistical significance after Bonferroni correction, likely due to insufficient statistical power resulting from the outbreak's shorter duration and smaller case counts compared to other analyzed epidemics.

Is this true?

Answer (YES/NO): NO